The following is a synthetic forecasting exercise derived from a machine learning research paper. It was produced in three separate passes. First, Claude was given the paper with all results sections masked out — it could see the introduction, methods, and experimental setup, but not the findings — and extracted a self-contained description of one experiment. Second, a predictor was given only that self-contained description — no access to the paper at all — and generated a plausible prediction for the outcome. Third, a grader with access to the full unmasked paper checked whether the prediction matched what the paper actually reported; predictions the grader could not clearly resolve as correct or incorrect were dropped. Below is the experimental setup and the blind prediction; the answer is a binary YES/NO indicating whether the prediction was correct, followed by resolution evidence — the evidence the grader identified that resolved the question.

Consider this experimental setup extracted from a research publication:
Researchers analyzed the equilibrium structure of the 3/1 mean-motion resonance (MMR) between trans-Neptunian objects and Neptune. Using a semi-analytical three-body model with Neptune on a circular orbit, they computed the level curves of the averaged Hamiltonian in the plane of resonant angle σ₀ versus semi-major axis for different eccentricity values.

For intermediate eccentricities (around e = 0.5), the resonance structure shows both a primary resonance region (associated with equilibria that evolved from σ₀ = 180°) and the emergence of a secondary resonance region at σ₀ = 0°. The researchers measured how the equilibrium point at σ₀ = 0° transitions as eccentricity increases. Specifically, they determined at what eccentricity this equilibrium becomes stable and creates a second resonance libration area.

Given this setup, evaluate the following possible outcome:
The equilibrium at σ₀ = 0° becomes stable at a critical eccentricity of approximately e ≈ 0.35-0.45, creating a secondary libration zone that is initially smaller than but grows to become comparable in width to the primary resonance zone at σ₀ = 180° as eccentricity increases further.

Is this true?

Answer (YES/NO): NO